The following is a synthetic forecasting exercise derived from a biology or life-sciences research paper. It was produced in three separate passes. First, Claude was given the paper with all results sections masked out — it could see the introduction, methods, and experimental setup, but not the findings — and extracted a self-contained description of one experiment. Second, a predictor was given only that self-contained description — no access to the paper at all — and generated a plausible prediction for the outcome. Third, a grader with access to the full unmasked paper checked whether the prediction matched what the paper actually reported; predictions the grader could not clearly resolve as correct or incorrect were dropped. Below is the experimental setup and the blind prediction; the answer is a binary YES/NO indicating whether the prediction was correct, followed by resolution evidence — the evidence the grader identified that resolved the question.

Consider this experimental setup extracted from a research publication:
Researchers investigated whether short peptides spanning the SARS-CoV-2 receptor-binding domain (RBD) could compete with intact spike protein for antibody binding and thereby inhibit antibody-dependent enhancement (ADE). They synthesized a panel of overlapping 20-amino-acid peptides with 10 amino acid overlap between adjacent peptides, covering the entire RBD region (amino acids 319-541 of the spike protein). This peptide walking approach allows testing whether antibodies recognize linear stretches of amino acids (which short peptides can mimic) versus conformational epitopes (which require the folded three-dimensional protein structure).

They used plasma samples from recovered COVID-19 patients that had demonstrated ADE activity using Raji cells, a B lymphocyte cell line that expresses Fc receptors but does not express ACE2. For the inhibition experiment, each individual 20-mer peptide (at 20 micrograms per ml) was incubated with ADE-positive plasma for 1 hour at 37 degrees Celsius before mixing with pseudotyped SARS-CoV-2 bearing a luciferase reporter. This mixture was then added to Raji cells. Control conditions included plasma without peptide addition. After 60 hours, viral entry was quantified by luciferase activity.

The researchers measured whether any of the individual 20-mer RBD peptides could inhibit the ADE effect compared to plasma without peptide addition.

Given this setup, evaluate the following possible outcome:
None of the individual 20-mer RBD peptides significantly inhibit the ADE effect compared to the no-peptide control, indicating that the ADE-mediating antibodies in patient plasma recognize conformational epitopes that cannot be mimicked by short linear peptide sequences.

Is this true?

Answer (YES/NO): NO